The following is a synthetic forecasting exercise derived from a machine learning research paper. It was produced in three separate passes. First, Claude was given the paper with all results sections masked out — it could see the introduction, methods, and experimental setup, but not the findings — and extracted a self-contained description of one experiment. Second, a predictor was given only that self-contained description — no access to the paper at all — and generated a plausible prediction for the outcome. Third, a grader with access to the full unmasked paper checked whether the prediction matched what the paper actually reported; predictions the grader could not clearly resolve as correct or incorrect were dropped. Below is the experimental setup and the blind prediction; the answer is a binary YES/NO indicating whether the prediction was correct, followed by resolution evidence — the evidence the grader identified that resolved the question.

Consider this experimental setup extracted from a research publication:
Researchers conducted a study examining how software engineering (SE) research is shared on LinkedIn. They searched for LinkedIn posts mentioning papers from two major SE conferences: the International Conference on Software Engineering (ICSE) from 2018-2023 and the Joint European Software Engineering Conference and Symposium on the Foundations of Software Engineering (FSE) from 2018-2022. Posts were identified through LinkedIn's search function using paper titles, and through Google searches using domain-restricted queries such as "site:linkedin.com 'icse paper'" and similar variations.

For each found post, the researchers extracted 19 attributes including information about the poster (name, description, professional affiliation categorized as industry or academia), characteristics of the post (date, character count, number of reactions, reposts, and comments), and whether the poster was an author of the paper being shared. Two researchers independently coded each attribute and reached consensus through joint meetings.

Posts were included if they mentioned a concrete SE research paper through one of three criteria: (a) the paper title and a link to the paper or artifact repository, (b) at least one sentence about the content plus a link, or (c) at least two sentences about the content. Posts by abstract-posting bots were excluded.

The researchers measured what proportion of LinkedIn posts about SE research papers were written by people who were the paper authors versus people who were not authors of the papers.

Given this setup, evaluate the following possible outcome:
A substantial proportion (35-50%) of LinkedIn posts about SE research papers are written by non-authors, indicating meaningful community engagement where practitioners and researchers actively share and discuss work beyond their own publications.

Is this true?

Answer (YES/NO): YES